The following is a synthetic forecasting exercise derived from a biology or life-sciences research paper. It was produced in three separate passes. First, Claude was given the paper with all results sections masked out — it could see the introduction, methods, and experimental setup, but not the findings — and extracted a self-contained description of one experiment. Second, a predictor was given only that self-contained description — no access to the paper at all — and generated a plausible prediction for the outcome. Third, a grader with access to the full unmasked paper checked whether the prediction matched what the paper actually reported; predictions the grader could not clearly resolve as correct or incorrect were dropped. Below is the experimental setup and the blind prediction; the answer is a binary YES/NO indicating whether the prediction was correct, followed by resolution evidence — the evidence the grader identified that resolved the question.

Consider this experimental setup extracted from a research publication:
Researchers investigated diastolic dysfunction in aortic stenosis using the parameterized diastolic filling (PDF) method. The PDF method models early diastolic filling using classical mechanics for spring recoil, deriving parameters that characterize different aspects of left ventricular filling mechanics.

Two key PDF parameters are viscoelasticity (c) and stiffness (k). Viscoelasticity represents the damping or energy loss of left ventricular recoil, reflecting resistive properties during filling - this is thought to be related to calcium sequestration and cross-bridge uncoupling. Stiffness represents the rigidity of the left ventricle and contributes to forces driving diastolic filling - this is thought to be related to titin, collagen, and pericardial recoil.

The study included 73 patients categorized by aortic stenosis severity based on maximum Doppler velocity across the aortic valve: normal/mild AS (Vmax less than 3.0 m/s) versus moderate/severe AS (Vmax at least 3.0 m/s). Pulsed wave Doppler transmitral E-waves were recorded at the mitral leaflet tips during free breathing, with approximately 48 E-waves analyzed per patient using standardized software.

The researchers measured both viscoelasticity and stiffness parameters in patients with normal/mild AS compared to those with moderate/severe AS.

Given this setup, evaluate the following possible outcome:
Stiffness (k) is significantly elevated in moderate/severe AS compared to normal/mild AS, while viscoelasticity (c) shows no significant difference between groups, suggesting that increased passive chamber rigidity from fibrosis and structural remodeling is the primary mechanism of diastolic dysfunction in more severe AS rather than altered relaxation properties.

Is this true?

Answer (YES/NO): NO